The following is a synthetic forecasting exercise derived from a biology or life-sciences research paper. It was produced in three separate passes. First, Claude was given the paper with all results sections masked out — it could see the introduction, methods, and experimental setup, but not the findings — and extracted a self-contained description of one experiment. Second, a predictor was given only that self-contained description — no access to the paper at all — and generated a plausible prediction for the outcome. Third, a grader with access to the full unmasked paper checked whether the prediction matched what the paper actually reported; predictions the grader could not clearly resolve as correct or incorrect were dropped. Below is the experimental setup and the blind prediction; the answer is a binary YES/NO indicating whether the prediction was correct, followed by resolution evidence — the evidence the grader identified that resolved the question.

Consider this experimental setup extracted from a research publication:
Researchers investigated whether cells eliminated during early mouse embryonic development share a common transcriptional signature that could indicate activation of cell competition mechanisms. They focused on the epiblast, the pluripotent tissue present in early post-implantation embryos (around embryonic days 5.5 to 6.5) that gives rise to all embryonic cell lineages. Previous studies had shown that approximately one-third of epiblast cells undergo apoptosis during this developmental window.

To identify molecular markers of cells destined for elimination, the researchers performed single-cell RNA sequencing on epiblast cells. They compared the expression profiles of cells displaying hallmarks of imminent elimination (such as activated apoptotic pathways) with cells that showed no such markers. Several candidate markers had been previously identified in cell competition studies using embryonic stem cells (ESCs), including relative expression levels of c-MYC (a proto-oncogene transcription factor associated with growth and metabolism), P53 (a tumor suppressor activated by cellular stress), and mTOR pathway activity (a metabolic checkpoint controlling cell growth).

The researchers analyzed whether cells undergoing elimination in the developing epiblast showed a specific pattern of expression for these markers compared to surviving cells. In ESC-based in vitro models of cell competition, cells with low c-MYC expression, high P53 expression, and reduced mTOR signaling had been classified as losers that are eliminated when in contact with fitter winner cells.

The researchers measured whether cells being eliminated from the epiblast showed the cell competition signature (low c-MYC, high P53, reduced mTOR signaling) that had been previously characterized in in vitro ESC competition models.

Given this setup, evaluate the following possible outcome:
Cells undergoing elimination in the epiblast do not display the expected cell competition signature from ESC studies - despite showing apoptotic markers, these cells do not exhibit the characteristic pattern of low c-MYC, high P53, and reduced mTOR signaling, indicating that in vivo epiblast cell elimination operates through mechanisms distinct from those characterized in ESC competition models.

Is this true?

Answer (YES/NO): NO